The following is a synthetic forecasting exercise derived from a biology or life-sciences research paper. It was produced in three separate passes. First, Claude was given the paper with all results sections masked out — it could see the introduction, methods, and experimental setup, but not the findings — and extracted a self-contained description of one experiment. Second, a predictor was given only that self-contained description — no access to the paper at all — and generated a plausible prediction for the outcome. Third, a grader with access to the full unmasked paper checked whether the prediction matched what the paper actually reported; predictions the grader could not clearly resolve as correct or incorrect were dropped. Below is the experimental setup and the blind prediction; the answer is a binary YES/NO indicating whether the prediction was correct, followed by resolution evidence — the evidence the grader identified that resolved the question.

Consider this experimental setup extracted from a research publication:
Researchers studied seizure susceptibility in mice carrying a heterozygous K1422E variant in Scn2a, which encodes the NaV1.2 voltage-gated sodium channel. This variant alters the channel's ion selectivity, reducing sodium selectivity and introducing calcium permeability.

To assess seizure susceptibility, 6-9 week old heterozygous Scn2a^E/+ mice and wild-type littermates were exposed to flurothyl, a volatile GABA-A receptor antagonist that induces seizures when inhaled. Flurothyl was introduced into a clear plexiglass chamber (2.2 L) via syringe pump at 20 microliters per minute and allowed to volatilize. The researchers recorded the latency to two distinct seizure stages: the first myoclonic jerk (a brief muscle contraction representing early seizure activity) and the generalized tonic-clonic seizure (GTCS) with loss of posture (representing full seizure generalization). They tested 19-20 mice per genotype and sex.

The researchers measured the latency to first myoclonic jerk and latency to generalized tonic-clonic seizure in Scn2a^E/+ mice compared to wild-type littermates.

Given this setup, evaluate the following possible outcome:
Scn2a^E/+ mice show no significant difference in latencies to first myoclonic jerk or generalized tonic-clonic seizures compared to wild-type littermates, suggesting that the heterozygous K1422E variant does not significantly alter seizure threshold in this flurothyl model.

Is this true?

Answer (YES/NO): NO